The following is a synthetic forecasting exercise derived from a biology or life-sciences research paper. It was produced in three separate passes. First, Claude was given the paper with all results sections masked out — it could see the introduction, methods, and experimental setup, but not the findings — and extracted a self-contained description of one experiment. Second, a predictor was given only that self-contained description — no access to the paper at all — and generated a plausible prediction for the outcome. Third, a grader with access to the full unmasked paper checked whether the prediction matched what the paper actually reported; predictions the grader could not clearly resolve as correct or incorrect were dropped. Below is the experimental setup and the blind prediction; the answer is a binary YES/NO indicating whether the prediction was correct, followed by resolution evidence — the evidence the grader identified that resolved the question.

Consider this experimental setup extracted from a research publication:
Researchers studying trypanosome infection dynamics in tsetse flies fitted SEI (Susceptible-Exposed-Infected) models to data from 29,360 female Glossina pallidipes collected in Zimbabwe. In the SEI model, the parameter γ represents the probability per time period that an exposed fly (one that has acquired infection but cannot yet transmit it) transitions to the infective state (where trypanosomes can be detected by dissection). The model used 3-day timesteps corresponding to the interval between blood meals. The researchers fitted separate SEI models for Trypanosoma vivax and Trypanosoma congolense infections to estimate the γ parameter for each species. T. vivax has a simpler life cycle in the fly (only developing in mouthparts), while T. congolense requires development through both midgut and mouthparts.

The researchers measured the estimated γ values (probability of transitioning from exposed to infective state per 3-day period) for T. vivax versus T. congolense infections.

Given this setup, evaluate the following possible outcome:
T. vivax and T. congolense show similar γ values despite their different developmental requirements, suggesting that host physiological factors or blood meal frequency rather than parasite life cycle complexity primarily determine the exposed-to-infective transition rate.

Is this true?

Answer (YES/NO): YES